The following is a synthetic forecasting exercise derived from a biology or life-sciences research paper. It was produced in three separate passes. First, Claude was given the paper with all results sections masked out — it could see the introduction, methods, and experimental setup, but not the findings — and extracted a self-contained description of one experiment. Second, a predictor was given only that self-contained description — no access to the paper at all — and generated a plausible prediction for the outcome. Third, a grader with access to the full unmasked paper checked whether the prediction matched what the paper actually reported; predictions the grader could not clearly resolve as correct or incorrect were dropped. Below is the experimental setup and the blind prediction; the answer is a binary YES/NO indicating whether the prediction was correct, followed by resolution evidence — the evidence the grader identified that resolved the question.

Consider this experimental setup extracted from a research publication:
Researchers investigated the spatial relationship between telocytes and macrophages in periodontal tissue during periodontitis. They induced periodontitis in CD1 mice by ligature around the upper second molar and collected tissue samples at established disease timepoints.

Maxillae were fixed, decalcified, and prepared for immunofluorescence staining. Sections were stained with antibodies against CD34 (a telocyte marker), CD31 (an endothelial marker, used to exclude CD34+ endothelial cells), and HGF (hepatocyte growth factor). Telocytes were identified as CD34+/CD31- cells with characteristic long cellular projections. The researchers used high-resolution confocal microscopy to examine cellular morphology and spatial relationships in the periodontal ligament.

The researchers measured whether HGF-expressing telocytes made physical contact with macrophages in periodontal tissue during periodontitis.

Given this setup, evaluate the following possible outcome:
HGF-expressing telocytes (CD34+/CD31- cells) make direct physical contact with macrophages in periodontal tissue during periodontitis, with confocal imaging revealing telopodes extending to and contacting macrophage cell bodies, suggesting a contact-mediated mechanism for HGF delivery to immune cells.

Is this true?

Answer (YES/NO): YES